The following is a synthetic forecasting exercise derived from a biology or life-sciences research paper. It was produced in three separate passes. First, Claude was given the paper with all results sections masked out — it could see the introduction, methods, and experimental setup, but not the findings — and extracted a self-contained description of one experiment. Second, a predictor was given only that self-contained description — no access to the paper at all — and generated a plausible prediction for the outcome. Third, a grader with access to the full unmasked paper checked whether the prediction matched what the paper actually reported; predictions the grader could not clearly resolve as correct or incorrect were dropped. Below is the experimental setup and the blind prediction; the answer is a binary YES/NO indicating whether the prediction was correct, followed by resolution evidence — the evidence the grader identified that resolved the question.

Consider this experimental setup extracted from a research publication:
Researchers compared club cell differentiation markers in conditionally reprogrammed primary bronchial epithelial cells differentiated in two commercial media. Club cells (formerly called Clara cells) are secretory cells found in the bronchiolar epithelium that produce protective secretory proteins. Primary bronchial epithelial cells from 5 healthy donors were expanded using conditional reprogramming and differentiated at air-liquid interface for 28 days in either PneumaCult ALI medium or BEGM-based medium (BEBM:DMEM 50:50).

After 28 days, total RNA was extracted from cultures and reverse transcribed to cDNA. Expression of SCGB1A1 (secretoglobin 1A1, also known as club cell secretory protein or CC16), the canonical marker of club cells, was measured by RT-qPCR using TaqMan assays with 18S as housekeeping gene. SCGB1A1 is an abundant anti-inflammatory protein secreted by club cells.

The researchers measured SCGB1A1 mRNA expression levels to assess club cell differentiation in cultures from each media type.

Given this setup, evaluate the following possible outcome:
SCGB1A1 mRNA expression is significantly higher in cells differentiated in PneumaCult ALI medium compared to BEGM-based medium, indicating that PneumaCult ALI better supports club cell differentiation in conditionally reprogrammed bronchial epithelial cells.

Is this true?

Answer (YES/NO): NO